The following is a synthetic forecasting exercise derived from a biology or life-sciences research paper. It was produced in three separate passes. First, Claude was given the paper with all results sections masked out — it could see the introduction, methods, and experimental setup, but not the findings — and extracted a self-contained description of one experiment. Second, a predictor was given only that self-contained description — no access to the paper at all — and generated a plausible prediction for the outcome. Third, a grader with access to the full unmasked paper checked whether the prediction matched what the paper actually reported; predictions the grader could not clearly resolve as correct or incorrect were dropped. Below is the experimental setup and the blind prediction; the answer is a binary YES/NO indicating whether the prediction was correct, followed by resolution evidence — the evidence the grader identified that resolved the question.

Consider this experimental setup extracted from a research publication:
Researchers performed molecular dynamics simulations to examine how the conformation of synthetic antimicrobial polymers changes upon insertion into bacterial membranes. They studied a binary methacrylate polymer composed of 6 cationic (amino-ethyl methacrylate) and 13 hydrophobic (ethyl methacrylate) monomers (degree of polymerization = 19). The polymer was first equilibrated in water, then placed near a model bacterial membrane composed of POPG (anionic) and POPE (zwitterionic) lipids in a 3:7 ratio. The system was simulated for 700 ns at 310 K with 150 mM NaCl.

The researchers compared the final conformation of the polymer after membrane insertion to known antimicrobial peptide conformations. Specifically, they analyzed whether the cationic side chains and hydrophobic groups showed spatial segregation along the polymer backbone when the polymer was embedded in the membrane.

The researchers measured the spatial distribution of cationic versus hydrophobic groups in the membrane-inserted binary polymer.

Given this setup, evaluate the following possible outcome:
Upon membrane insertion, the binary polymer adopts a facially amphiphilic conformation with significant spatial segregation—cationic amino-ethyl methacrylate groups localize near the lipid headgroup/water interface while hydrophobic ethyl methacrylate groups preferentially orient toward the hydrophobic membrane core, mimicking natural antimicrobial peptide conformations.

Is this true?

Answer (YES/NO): YES